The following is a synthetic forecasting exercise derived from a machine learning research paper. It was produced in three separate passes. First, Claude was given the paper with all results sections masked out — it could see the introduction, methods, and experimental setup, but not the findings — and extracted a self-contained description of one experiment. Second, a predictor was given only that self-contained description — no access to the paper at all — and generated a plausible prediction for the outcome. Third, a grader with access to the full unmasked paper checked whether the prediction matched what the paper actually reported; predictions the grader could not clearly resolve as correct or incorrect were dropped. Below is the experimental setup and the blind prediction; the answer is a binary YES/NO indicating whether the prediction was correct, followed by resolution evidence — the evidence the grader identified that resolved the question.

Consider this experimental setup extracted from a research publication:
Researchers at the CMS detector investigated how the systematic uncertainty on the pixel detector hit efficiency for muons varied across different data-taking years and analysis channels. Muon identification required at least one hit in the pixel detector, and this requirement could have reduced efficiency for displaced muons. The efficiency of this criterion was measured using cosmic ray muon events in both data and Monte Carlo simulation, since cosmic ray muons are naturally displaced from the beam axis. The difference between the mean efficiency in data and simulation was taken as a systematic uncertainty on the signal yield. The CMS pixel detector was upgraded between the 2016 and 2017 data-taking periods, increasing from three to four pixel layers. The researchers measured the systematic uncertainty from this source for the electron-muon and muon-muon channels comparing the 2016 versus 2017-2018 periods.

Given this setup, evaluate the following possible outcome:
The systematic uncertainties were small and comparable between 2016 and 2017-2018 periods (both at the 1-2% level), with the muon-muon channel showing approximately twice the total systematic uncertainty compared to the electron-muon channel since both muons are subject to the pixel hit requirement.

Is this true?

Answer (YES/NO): NO